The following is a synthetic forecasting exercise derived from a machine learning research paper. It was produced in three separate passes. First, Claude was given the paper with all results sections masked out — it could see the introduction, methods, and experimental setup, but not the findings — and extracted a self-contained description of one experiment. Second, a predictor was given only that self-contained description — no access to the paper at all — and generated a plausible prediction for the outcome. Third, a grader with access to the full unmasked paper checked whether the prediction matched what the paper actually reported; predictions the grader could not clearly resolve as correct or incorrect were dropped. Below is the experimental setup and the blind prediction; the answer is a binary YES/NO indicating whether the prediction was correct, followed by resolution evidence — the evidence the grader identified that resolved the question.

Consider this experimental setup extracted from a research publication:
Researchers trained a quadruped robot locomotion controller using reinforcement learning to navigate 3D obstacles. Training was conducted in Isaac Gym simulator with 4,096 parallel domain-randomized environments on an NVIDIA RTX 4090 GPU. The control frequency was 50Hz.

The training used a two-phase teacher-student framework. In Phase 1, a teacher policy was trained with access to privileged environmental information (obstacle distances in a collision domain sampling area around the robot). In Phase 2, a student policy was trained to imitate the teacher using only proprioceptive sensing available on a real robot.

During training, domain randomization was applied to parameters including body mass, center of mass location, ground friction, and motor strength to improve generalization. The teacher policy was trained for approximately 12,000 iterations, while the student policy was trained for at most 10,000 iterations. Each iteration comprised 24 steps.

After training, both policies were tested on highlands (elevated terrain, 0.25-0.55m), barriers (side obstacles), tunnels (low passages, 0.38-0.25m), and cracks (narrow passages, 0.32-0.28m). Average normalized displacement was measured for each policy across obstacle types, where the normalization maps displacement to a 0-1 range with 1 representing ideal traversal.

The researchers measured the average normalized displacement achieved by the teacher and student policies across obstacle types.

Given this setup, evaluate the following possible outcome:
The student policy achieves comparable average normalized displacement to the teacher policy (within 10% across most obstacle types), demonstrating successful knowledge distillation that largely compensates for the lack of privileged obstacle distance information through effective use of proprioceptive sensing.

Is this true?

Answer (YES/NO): NO